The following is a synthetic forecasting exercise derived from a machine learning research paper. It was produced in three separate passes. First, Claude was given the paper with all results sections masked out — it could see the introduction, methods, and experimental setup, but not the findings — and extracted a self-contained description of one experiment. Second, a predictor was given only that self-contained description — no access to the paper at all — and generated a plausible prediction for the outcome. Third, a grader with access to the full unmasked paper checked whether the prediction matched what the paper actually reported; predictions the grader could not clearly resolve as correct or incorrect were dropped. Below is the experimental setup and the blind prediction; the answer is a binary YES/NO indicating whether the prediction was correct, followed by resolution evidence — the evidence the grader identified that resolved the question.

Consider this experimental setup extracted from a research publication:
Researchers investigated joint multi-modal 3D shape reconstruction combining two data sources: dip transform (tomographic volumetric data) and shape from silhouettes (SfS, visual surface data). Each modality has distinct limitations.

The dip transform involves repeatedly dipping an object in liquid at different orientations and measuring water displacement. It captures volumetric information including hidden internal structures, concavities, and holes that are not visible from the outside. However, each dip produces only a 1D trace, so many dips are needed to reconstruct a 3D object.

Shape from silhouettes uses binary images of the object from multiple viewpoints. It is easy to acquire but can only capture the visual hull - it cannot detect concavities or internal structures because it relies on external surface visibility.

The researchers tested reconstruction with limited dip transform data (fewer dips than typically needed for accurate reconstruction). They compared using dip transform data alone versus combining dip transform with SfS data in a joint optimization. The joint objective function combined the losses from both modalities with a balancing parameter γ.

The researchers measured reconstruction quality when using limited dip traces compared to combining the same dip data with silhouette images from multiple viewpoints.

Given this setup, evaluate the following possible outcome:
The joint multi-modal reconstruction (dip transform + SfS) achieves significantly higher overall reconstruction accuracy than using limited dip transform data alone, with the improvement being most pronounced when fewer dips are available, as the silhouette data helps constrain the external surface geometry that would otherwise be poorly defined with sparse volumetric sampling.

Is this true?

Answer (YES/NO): YES